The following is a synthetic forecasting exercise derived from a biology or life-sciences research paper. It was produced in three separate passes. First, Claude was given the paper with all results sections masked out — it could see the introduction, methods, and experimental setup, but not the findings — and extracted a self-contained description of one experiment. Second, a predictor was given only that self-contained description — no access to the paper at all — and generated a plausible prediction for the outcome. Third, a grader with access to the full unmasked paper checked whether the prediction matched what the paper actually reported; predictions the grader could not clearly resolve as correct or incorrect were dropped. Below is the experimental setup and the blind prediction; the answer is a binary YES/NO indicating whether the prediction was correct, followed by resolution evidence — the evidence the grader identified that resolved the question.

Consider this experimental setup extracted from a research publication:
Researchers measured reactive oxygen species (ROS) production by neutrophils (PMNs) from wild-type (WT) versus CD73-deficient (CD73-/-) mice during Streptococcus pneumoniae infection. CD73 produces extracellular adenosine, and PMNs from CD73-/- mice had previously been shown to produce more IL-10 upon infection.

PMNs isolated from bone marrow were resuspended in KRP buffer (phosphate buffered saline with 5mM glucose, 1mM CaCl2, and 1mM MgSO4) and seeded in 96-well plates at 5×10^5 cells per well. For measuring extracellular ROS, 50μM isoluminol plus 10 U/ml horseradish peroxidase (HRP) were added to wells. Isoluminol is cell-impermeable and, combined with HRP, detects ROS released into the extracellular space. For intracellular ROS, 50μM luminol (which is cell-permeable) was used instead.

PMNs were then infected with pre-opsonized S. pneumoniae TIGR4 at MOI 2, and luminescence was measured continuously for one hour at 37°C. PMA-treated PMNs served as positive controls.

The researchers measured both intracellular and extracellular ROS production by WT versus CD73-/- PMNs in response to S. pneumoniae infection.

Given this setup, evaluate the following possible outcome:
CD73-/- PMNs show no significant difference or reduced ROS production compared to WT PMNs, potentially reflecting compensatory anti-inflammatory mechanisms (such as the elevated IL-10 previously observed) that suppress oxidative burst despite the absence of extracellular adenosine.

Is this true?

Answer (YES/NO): YES